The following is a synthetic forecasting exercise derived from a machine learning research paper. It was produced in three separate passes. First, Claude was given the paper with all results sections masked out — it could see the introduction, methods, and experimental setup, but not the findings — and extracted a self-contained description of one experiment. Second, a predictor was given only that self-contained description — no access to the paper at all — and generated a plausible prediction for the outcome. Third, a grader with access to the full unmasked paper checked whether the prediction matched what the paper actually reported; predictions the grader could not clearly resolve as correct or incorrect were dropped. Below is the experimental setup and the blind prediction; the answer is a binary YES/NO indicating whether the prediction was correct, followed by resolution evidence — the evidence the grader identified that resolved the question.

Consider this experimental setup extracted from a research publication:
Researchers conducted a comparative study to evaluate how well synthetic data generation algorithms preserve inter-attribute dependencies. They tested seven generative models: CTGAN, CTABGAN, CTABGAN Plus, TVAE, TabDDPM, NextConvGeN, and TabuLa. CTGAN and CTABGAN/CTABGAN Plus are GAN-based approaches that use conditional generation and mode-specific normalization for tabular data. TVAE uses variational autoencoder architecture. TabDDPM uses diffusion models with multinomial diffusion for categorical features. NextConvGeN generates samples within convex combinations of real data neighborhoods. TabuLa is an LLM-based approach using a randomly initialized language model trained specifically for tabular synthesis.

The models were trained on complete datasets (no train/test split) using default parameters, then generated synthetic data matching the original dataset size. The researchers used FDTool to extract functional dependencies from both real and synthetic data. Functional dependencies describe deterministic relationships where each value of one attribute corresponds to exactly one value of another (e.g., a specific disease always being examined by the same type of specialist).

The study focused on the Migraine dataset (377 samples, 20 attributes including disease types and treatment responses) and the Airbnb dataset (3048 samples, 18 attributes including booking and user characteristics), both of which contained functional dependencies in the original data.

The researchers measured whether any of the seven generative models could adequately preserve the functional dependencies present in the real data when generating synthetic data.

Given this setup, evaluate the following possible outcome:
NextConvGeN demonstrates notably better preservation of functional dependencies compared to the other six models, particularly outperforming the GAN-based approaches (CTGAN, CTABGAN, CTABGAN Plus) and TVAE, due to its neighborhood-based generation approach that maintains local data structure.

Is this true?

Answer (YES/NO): NO